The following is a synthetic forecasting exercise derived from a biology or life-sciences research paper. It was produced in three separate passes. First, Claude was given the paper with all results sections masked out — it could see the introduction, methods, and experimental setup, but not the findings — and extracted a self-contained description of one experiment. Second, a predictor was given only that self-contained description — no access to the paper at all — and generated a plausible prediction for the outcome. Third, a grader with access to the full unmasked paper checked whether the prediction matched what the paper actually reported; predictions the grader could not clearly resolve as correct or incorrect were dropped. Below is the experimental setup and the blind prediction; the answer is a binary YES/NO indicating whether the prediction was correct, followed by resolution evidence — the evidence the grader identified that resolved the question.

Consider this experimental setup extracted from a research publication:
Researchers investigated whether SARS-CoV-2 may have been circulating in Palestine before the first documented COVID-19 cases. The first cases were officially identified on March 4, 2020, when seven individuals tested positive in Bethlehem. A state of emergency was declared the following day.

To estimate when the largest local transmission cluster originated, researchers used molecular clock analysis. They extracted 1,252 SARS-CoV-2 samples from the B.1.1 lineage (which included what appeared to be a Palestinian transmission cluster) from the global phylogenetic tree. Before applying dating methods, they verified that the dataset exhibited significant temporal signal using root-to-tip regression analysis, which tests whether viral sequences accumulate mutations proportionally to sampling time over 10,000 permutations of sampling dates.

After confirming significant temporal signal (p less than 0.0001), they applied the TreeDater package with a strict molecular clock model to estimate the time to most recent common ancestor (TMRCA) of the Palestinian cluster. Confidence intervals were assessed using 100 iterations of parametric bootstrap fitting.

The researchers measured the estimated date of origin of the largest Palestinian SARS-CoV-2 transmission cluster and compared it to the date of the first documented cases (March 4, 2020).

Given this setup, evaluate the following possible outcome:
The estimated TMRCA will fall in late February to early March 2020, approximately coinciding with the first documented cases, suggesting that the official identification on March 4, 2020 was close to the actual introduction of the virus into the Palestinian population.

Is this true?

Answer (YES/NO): NO